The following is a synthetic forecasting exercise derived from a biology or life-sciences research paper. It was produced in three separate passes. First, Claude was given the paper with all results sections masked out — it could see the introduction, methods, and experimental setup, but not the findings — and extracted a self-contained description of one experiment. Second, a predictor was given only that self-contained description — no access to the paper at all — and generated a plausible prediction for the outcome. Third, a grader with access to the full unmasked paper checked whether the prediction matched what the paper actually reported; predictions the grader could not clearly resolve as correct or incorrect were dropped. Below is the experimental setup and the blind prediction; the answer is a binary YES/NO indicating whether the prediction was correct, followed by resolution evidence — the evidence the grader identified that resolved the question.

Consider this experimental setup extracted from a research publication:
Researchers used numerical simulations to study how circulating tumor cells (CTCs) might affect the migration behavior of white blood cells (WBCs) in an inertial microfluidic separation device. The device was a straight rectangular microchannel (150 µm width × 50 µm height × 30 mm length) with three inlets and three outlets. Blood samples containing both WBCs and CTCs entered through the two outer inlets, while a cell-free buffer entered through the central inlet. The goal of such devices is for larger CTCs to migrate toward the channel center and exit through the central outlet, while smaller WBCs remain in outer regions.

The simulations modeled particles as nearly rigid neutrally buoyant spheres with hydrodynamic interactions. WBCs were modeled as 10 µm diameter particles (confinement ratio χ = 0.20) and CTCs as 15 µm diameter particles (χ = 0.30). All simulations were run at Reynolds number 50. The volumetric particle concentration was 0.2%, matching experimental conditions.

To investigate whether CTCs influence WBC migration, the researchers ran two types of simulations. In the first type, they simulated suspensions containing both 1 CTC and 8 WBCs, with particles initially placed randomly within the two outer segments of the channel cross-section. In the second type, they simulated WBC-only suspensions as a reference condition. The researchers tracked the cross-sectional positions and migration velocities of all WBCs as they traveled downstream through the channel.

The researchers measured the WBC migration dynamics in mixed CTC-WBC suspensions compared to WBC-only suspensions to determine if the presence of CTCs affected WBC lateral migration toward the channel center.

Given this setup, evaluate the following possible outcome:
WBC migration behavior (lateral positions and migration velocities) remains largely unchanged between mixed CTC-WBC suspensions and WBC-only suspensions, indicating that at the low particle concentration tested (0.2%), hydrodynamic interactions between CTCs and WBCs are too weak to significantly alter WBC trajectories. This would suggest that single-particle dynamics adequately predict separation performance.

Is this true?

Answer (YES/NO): NO